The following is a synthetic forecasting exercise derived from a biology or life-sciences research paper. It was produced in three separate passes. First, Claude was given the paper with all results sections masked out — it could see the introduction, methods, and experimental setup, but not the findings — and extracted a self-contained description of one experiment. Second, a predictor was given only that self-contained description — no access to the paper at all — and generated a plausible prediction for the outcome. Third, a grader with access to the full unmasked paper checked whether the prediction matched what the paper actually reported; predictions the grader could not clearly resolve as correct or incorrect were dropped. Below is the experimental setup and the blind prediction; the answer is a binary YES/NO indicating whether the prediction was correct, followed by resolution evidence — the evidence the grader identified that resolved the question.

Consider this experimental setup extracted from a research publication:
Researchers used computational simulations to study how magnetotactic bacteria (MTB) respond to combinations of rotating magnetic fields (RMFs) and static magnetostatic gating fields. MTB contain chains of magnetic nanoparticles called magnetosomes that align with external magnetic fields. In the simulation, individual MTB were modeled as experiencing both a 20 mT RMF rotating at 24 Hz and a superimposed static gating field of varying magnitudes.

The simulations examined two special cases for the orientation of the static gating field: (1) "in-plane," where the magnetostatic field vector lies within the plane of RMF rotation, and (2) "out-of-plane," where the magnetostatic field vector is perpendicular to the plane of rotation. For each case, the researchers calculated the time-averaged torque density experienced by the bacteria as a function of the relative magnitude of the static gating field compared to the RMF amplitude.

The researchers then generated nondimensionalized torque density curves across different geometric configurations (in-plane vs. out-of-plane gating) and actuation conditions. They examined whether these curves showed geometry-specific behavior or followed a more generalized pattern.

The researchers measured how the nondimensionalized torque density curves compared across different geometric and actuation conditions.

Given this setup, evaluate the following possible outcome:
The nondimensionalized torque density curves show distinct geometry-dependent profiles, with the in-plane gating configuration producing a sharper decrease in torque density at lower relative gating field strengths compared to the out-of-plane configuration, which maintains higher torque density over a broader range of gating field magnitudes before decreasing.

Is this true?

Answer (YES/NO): NO